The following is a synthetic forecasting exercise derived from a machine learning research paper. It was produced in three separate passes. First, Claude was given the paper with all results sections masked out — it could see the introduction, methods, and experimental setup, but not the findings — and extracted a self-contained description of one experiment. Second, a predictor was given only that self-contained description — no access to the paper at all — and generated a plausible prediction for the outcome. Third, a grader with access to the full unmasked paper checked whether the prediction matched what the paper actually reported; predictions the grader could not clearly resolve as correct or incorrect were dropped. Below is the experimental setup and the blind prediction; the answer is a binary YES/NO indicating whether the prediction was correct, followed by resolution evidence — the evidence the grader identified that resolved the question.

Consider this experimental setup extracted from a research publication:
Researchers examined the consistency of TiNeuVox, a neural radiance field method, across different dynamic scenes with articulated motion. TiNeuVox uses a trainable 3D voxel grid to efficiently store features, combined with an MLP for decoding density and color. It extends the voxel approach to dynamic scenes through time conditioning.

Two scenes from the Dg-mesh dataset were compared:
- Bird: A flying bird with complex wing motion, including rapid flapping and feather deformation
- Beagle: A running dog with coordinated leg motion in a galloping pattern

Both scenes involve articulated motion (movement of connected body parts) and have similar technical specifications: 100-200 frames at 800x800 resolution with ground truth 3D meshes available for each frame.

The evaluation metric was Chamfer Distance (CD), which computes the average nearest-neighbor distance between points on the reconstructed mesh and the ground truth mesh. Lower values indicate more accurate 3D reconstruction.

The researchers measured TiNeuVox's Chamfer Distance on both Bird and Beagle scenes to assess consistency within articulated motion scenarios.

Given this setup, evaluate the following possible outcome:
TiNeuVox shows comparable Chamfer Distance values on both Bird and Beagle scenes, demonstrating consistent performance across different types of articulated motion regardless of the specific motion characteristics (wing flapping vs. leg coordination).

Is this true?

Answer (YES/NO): NO